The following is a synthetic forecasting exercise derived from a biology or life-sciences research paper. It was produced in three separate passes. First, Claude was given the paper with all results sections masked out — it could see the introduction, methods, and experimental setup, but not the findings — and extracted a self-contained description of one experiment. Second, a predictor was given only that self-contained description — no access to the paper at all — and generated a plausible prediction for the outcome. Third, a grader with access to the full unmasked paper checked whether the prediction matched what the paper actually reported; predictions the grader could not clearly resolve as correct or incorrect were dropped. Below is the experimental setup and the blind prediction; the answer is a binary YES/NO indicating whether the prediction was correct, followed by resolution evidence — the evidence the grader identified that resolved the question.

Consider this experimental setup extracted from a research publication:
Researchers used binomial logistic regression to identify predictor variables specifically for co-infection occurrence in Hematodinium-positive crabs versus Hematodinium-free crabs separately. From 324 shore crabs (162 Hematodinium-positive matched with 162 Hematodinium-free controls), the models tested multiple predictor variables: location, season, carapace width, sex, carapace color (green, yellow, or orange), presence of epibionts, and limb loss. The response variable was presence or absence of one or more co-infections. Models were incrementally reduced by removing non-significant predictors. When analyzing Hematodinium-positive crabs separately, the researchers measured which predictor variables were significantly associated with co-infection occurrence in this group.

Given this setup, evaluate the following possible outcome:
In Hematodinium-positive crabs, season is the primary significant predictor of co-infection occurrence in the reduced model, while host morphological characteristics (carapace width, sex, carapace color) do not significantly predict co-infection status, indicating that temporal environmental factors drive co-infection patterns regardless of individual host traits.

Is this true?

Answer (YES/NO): NO